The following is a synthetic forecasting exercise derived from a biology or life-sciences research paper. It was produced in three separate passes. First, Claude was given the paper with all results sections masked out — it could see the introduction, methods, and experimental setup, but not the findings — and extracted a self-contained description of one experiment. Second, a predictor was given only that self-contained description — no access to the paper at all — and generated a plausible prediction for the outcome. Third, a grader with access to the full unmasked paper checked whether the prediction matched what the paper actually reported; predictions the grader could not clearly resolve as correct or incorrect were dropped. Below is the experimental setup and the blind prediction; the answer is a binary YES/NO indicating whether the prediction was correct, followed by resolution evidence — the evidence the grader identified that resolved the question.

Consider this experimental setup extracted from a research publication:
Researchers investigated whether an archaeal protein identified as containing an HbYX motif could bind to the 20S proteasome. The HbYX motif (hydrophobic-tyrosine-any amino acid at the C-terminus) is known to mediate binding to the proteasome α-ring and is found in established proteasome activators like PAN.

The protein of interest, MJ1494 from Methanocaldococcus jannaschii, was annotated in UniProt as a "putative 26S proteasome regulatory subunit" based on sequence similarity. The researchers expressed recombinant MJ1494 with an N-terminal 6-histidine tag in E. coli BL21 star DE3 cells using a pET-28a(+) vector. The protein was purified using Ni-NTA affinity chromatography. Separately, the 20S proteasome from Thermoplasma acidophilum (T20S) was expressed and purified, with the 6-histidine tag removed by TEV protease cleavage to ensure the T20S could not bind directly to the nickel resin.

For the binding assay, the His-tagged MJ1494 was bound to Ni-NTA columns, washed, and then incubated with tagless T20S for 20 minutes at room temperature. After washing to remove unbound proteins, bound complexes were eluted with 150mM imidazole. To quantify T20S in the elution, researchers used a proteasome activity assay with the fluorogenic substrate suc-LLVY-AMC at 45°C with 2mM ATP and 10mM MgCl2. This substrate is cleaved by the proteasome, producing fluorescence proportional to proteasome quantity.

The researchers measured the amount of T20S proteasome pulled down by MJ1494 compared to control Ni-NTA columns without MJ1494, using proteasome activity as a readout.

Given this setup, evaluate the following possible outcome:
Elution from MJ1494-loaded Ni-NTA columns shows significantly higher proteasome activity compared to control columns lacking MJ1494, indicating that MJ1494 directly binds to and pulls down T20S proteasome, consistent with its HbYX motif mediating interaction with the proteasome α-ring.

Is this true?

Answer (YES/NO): YES